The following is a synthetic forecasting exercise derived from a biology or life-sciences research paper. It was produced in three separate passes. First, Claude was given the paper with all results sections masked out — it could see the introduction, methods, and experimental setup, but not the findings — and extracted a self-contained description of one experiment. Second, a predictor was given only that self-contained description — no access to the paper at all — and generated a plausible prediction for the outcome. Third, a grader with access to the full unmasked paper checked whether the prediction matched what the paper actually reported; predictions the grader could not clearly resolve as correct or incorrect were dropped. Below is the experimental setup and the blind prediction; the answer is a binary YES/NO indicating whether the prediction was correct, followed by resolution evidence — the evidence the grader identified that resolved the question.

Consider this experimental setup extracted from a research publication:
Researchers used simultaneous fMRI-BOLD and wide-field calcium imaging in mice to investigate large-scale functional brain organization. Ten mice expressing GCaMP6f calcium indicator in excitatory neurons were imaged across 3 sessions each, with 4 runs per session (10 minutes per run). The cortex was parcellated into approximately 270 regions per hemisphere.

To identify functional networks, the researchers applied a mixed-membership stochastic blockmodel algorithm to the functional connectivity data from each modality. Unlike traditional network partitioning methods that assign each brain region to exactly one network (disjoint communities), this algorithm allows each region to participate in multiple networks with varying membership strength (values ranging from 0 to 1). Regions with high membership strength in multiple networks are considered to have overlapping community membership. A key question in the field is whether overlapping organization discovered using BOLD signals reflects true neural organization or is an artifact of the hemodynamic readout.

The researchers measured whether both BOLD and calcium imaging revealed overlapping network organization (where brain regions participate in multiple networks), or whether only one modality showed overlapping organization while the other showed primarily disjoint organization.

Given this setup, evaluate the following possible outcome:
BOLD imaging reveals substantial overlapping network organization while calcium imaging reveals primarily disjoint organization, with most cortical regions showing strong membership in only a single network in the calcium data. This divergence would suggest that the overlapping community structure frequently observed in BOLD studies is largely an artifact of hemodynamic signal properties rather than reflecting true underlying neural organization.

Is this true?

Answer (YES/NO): NO